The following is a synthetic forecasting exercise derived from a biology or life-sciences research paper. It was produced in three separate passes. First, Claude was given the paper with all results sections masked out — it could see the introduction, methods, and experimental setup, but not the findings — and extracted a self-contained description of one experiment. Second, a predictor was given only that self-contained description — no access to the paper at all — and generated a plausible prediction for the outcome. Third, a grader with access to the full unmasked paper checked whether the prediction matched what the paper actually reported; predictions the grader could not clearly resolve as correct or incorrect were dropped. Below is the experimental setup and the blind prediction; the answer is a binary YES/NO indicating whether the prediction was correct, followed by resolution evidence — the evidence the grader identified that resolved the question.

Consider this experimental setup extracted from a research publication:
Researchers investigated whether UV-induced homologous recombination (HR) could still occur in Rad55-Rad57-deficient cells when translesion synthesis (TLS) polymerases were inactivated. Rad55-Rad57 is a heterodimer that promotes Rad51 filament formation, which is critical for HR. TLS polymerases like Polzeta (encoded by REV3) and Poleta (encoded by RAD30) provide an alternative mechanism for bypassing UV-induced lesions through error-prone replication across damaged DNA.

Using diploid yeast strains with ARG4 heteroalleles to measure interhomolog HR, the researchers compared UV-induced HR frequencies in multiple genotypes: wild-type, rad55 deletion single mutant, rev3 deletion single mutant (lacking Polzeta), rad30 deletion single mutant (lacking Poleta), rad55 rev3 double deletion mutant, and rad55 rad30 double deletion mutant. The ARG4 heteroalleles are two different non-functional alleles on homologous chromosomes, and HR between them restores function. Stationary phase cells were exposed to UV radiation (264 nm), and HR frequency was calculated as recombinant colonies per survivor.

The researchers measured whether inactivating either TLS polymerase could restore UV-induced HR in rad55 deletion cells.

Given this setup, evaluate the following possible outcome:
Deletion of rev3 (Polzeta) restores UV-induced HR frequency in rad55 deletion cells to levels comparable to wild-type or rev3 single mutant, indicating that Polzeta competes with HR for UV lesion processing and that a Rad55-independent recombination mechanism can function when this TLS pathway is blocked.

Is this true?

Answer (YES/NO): NO